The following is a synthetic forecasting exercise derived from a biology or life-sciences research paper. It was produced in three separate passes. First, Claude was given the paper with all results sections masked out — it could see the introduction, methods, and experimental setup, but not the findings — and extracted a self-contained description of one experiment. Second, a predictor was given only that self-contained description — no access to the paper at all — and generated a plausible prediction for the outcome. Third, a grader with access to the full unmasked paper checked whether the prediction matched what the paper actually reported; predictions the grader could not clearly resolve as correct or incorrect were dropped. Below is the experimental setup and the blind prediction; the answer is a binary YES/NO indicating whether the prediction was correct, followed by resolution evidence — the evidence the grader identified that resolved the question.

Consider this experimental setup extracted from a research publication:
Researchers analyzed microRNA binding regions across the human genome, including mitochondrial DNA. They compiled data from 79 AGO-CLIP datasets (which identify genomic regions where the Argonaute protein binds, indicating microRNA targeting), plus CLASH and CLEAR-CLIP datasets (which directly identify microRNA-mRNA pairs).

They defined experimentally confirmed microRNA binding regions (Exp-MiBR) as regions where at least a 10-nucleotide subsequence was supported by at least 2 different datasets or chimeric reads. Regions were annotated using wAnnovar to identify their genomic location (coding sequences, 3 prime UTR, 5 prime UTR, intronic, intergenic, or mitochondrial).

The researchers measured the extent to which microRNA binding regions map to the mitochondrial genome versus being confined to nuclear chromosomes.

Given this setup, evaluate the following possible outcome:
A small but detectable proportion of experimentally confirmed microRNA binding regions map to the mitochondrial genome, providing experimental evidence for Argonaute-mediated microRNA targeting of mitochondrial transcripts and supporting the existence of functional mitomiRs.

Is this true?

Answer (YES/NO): YES